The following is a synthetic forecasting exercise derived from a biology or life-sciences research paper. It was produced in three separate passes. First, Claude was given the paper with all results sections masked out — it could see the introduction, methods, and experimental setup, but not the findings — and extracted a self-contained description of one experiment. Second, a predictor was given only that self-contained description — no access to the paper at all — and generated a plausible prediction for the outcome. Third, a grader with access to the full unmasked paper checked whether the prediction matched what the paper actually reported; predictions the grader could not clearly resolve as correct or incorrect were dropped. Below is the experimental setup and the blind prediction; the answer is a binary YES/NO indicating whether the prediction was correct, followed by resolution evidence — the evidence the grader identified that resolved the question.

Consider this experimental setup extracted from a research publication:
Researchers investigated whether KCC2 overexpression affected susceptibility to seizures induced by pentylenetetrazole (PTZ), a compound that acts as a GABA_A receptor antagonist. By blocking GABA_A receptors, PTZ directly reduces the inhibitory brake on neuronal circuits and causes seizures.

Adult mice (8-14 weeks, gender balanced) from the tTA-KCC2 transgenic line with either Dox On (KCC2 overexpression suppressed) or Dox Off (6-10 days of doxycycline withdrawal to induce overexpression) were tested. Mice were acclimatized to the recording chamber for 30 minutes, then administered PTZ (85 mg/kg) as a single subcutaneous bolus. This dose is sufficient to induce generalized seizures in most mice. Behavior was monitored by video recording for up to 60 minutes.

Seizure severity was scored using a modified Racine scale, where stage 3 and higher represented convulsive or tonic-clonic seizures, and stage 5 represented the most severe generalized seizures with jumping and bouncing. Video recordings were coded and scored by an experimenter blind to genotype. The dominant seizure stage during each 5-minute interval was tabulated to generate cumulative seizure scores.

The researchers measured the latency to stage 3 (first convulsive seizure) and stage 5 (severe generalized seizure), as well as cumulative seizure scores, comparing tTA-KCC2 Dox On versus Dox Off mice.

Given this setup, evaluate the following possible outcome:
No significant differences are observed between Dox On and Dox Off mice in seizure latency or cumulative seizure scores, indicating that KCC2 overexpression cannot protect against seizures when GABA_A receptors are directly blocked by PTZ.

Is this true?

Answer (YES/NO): YES